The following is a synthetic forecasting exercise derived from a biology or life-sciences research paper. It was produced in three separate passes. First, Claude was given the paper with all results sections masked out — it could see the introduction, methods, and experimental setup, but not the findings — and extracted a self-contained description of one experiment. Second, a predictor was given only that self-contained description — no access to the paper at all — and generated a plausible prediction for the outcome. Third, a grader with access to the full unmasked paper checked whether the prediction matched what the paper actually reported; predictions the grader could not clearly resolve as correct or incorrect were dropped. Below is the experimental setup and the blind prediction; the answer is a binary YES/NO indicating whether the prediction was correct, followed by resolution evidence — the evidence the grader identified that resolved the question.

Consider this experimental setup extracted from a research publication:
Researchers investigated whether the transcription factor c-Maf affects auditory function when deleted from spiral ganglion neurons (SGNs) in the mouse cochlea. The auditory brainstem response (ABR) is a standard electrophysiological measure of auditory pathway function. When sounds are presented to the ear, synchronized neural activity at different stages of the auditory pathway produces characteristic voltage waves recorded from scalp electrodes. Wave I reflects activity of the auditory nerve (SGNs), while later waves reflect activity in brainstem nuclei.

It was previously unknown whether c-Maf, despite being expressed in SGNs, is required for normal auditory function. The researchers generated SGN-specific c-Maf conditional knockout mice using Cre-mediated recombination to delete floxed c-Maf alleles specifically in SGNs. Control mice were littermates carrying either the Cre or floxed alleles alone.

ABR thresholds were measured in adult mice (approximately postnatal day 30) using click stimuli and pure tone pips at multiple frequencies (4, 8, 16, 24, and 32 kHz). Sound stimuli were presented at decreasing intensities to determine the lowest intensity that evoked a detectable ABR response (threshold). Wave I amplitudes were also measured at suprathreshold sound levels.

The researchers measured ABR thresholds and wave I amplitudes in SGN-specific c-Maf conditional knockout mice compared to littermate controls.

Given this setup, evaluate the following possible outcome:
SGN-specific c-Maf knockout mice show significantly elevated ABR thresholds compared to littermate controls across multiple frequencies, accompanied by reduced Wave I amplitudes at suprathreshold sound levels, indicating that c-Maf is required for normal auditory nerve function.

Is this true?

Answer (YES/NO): NO